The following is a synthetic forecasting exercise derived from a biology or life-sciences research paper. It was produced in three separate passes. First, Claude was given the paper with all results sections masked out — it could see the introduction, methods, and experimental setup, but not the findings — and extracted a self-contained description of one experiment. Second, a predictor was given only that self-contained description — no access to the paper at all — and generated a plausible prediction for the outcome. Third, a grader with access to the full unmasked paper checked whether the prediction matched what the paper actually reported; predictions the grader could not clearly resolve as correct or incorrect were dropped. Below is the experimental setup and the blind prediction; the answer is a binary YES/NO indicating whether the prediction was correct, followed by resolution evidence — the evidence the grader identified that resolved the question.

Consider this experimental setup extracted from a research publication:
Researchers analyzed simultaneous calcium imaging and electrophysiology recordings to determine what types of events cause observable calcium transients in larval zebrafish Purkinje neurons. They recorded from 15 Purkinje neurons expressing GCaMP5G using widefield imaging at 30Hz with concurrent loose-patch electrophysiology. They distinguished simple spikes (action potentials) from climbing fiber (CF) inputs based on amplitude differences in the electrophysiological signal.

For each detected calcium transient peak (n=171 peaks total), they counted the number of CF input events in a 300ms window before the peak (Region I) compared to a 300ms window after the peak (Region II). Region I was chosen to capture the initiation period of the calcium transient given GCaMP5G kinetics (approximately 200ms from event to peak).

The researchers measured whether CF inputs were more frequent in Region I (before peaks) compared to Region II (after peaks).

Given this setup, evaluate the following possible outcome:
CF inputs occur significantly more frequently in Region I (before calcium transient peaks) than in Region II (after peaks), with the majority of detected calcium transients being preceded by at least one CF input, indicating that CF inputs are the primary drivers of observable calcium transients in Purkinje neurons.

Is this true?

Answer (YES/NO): NO